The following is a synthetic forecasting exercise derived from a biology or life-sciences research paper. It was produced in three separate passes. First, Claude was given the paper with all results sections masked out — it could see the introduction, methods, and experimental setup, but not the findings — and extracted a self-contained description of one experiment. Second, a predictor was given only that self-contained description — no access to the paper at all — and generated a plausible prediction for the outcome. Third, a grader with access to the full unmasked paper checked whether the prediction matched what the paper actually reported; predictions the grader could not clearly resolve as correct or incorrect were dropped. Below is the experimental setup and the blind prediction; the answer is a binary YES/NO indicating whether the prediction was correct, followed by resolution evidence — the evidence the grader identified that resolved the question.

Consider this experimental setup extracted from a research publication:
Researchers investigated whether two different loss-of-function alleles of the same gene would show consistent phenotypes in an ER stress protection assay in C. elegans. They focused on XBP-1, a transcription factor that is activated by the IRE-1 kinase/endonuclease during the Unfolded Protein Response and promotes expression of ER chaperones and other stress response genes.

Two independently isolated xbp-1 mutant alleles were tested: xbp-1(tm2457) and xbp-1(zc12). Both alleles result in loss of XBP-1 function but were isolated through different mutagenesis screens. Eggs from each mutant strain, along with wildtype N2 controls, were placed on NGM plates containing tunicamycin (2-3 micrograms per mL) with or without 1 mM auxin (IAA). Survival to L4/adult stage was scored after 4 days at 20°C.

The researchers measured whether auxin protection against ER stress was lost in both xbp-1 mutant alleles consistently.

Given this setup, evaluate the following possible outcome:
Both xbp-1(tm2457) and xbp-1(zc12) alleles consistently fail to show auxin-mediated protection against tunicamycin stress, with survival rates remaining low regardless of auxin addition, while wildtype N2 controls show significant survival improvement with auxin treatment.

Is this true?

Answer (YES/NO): YES